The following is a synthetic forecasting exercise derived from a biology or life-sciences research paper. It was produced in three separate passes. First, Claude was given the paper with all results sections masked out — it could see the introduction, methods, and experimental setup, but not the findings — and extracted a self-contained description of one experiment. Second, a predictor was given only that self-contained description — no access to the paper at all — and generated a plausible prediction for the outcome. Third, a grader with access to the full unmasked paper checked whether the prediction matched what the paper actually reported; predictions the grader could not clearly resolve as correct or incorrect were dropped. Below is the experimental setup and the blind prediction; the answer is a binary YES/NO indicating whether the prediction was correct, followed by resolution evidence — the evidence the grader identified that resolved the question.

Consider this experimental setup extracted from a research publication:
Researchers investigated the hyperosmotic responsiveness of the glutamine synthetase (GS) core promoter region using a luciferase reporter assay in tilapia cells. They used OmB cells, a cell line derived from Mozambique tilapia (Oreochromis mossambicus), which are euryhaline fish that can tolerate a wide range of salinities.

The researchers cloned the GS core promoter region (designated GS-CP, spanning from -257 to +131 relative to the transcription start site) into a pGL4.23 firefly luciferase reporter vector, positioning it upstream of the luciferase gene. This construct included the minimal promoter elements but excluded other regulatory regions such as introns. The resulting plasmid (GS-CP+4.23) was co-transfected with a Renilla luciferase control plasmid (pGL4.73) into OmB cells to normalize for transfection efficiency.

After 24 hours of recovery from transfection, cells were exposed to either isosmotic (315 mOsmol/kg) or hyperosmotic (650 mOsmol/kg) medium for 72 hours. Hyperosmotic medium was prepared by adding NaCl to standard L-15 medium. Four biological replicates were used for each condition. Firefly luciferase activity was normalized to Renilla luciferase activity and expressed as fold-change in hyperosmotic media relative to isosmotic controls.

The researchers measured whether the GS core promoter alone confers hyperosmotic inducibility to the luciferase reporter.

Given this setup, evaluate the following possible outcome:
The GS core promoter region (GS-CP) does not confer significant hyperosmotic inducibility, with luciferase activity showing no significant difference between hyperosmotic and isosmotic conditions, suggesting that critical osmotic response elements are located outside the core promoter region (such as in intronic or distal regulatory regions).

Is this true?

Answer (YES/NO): YES